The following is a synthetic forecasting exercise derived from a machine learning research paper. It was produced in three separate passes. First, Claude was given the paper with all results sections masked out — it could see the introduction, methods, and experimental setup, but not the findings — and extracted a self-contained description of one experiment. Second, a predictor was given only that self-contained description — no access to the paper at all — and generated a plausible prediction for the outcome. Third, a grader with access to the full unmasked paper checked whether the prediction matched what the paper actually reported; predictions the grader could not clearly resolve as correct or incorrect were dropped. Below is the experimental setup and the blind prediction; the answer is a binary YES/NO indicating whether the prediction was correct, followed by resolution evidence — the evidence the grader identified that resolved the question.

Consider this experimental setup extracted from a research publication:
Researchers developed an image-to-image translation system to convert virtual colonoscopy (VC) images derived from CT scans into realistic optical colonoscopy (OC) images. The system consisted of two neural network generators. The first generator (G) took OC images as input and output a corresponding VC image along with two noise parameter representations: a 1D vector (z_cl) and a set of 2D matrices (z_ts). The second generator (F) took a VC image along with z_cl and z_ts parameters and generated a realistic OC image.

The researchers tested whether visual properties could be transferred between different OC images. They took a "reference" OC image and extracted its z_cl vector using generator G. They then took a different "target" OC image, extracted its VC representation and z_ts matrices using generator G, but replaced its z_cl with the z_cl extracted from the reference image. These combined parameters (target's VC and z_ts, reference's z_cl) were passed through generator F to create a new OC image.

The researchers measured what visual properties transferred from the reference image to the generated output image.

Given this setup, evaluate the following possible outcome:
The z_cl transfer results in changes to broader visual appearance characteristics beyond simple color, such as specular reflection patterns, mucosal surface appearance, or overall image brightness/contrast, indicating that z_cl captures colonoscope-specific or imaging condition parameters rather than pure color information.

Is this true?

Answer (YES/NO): NO